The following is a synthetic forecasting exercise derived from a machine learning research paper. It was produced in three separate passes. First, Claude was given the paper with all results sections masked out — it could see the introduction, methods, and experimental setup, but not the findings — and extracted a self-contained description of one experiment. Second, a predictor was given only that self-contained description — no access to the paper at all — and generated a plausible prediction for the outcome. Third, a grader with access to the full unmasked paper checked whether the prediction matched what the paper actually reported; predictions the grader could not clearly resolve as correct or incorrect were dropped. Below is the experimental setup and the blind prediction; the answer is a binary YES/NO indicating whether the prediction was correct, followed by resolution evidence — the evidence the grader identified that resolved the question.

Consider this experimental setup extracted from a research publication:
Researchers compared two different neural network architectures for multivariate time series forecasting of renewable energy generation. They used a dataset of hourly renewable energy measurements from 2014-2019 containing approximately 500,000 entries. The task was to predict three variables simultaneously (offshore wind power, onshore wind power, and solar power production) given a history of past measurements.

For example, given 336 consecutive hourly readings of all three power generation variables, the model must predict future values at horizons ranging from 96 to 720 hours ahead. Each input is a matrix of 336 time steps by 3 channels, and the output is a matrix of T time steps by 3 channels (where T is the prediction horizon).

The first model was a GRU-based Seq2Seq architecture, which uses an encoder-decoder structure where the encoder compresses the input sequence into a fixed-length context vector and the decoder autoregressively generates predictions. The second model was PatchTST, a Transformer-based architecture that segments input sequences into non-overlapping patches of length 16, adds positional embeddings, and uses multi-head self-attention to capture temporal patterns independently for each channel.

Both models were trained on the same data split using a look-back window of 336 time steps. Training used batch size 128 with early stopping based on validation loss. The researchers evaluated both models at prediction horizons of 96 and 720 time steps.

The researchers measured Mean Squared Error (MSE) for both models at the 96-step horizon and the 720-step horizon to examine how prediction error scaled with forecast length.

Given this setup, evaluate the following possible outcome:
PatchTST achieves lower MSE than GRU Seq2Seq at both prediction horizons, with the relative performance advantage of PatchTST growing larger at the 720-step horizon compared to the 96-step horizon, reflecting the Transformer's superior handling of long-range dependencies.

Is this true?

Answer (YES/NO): YES